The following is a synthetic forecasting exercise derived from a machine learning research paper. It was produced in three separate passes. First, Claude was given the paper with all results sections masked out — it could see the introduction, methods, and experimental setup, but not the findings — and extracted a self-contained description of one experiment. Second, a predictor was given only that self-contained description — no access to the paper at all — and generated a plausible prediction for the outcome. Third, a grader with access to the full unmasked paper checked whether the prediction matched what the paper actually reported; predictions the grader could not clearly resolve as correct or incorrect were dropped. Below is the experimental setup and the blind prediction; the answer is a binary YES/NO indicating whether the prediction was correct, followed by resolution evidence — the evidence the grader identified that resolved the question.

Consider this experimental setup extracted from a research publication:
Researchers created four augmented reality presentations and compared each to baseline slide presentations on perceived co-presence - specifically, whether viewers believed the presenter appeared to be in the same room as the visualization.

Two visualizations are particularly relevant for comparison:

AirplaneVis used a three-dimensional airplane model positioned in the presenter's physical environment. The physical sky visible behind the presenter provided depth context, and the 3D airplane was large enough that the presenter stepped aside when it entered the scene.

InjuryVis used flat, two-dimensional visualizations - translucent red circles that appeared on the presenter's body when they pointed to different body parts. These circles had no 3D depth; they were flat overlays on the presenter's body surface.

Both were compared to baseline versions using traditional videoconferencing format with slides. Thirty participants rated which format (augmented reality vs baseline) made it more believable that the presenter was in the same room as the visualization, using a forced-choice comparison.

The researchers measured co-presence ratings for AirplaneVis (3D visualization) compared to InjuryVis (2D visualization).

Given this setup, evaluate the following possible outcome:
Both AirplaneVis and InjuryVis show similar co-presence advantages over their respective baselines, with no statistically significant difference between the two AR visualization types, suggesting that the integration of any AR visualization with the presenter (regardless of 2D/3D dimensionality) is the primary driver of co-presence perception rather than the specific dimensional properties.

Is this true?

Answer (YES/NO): YES